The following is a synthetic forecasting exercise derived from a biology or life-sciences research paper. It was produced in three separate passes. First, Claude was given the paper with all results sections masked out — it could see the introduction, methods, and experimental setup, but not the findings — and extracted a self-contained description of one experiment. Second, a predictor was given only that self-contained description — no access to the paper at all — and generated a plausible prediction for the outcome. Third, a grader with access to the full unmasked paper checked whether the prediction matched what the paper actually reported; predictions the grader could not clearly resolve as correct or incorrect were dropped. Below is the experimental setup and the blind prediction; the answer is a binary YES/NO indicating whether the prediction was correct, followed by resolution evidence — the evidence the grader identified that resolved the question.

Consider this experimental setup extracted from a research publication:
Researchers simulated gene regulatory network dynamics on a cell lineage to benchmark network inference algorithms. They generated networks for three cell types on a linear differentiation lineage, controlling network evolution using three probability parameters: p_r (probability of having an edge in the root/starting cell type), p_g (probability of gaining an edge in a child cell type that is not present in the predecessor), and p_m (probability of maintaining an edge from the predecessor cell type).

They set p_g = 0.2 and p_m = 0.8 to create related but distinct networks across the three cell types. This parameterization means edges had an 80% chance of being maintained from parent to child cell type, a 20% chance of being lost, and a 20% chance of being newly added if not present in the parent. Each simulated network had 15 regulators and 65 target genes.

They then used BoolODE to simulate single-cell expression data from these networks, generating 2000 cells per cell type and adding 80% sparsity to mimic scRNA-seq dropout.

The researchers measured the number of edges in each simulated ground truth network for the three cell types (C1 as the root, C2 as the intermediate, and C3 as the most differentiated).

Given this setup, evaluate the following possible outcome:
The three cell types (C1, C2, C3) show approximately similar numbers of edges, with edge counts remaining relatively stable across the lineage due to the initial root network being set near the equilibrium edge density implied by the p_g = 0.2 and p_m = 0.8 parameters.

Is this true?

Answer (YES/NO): NO